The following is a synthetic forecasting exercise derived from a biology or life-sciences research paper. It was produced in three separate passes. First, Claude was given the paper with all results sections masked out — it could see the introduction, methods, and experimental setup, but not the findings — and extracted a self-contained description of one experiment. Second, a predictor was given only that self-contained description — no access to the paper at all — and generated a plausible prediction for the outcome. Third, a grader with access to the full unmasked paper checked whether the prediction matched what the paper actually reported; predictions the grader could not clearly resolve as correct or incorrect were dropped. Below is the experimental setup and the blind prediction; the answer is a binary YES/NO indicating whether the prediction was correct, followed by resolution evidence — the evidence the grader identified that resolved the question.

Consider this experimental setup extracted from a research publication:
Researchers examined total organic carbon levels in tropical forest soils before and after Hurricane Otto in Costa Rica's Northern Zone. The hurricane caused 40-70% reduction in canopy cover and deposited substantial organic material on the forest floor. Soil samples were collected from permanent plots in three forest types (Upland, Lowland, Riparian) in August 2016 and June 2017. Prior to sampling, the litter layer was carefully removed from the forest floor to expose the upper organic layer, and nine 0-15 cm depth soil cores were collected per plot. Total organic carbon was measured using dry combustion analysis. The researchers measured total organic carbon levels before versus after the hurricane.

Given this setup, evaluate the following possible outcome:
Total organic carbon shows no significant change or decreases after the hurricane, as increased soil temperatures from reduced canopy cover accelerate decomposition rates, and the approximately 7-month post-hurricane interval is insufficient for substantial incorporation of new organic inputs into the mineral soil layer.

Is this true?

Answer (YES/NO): YES